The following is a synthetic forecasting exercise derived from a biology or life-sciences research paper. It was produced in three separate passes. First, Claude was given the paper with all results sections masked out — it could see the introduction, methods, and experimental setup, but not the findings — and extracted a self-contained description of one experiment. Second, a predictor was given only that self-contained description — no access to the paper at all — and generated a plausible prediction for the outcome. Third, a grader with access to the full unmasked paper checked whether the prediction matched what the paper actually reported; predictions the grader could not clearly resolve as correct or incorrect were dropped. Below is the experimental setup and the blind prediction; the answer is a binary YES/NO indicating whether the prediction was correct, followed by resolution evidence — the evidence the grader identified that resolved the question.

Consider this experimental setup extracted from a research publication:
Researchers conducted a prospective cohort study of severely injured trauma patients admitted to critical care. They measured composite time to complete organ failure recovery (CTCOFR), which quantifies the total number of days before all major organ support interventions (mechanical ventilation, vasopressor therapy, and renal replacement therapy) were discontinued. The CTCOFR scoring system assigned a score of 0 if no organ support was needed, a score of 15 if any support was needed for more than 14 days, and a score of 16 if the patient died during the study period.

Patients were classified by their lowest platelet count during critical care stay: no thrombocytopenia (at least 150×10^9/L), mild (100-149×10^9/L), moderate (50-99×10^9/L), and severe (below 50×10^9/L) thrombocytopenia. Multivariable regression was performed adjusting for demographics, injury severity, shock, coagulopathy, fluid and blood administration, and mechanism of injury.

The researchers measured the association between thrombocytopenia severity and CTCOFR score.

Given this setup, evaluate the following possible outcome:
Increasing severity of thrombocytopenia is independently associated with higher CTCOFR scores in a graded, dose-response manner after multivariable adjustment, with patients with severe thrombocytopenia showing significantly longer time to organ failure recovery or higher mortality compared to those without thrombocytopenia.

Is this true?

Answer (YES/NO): NO